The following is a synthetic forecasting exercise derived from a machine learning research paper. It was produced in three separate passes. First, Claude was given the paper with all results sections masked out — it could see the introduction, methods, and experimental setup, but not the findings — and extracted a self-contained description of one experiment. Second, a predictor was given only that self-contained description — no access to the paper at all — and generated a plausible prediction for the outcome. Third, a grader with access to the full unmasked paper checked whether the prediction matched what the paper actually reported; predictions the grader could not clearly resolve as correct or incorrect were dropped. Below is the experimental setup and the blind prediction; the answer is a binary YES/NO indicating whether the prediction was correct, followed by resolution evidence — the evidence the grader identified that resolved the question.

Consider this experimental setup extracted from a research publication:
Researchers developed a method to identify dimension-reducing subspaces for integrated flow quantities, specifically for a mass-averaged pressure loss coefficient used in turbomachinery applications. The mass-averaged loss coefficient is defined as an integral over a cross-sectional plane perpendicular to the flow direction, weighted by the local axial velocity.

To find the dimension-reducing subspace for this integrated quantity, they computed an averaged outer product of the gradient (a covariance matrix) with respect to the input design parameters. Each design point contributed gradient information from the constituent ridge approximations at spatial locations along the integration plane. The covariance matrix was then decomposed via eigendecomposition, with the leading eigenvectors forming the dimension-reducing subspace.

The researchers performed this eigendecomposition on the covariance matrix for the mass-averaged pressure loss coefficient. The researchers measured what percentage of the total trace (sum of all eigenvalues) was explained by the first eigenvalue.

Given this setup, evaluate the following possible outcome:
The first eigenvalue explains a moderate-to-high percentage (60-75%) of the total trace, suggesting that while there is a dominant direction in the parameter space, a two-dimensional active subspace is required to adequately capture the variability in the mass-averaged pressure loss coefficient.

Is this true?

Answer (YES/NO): NO